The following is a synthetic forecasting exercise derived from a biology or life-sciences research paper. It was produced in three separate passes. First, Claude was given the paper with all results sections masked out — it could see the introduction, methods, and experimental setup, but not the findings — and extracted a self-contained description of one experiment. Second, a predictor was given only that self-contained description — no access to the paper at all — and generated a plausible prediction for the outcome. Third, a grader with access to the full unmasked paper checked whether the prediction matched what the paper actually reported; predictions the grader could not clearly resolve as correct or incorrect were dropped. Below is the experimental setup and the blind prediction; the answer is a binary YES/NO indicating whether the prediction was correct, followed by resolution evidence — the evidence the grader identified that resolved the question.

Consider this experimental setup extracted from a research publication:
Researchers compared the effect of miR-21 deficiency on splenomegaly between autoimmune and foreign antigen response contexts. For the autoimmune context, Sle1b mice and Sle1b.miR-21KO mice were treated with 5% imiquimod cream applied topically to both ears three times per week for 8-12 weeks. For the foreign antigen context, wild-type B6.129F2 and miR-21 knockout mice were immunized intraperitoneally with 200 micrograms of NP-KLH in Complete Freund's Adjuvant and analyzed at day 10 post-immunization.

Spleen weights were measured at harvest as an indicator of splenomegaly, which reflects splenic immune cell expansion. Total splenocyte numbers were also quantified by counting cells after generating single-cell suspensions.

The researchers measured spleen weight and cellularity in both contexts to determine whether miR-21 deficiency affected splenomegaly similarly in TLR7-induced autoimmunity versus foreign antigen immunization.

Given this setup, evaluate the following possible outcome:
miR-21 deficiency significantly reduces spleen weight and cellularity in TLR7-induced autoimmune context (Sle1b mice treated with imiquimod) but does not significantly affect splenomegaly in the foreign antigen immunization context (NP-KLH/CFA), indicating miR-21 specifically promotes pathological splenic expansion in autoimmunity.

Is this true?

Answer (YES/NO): YES